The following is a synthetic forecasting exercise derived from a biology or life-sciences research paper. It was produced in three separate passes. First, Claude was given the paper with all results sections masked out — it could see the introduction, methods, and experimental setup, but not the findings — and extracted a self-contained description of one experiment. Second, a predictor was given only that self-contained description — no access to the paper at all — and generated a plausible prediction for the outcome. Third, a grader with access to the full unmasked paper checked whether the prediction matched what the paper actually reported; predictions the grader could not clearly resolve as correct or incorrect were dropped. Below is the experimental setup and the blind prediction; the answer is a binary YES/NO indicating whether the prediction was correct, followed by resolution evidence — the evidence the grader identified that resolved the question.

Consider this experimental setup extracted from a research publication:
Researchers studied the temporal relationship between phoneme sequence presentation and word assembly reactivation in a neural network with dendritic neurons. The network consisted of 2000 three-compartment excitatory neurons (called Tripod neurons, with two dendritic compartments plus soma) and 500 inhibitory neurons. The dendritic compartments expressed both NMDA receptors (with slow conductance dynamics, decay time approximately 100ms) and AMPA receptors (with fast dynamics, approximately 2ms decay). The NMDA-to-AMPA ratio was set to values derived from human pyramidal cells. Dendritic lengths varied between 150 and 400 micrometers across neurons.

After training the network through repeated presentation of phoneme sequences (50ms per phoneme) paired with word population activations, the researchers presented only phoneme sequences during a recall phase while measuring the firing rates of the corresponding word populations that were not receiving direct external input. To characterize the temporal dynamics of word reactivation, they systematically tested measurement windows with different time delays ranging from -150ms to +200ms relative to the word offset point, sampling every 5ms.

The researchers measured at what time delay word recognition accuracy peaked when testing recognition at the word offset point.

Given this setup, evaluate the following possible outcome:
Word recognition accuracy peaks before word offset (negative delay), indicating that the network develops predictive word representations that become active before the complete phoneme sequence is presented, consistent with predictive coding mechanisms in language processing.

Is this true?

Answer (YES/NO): NO